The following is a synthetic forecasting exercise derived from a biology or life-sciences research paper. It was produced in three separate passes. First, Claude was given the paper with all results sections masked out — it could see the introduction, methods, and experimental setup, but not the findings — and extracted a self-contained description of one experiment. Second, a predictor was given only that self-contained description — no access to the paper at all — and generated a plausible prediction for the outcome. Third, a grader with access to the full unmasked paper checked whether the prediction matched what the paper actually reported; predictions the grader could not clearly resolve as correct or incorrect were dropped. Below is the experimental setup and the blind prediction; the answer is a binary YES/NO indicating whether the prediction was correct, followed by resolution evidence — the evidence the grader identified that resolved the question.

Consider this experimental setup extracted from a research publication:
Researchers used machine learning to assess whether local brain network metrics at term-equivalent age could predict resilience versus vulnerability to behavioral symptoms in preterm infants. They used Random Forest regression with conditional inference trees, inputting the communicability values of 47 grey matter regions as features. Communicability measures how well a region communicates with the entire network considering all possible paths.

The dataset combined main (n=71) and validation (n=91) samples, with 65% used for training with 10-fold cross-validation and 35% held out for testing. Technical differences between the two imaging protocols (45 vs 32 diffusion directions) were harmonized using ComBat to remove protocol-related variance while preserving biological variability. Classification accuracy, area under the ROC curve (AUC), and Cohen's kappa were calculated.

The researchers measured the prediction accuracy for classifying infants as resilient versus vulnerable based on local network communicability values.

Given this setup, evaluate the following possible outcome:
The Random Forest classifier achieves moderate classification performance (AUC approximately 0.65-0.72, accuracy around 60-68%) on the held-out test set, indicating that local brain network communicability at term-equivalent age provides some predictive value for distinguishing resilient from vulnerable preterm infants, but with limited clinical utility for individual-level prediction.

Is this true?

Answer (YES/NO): NO